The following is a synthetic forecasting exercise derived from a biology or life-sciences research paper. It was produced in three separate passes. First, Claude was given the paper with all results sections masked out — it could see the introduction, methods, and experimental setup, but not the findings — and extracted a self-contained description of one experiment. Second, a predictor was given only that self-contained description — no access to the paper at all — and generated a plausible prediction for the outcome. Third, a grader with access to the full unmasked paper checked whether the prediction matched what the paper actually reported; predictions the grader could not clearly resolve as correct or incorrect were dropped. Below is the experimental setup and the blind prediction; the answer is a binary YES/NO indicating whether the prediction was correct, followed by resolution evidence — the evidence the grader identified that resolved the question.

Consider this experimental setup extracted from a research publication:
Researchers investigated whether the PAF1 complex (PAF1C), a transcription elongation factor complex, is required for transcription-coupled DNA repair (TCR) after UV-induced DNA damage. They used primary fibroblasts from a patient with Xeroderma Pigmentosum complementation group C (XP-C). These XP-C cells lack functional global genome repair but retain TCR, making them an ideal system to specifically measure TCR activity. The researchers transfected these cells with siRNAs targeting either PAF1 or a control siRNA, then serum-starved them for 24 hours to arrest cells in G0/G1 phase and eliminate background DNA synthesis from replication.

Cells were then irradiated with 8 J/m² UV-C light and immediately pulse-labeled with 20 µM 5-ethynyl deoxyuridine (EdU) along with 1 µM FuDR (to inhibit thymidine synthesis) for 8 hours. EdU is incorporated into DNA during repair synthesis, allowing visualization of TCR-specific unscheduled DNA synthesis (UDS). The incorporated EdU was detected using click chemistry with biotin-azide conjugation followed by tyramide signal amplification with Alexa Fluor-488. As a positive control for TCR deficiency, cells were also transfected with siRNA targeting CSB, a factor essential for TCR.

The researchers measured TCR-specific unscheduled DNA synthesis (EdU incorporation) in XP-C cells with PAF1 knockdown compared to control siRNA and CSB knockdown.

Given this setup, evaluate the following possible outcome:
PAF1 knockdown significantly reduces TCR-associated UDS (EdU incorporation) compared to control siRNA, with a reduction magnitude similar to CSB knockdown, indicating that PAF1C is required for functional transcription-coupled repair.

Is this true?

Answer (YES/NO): NO